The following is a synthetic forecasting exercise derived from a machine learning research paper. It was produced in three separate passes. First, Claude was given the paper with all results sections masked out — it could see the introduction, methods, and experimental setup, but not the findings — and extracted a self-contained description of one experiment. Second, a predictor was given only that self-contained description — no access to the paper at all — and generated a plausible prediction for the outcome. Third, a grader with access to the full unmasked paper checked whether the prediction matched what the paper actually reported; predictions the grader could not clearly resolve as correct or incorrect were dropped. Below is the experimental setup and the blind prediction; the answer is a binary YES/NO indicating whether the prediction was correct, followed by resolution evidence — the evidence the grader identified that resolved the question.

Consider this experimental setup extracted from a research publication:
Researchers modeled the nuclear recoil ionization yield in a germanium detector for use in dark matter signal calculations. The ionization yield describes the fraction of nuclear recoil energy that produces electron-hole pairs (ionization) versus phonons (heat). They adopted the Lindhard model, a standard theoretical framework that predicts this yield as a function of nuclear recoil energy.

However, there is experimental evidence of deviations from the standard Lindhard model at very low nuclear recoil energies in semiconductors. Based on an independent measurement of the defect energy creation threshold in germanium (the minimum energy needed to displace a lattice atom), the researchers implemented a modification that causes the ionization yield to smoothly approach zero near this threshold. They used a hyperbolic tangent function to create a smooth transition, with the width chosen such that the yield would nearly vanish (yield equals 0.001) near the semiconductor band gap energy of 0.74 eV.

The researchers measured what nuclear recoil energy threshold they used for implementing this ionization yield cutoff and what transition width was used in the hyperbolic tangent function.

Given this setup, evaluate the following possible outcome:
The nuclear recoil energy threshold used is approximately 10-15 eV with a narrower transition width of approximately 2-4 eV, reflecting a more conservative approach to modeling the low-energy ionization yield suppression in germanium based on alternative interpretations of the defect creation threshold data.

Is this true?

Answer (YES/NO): NO